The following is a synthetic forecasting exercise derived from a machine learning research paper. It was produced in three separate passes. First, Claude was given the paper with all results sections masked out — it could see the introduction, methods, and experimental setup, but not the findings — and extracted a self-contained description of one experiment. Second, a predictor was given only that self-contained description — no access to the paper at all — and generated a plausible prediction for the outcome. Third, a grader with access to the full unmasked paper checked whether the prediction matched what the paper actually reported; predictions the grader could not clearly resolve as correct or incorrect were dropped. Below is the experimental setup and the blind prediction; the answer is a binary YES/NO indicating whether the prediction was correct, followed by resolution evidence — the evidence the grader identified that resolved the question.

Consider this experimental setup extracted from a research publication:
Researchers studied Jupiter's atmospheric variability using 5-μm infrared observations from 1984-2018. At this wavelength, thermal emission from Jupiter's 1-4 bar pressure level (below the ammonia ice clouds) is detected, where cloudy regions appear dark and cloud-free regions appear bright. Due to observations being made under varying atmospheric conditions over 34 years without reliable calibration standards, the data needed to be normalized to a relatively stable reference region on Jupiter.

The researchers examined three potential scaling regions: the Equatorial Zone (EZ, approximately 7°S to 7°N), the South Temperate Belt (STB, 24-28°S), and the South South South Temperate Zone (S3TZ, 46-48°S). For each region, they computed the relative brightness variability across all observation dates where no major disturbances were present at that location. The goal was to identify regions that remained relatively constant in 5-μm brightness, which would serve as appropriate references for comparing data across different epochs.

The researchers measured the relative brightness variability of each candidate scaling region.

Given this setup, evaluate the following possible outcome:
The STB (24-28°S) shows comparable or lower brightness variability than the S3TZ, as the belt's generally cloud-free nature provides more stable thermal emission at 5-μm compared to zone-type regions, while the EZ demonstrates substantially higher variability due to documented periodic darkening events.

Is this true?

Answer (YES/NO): NO